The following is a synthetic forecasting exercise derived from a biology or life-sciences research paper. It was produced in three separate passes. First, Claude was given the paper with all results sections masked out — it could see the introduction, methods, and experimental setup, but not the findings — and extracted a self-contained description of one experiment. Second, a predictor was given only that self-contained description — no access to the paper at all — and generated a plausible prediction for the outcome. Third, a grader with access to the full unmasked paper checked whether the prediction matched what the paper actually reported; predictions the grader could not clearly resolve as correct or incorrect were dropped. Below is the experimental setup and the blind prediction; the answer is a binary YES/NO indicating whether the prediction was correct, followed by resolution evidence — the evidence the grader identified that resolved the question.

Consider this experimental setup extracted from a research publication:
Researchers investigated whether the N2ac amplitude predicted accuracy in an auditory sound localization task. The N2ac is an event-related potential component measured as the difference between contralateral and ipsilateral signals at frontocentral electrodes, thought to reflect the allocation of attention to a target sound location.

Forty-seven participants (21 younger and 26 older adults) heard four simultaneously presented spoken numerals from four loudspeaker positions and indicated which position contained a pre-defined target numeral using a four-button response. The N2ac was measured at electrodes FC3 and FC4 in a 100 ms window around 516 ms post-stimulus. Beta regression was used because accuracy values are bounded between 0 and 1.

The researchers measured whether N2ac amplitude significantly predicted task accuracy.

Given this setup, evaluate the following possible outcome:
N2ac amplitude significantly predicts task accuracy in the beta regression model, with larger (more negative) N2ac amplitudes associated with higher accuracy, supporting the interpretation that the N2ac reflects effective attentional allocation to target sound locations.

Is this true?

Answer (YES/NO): YES